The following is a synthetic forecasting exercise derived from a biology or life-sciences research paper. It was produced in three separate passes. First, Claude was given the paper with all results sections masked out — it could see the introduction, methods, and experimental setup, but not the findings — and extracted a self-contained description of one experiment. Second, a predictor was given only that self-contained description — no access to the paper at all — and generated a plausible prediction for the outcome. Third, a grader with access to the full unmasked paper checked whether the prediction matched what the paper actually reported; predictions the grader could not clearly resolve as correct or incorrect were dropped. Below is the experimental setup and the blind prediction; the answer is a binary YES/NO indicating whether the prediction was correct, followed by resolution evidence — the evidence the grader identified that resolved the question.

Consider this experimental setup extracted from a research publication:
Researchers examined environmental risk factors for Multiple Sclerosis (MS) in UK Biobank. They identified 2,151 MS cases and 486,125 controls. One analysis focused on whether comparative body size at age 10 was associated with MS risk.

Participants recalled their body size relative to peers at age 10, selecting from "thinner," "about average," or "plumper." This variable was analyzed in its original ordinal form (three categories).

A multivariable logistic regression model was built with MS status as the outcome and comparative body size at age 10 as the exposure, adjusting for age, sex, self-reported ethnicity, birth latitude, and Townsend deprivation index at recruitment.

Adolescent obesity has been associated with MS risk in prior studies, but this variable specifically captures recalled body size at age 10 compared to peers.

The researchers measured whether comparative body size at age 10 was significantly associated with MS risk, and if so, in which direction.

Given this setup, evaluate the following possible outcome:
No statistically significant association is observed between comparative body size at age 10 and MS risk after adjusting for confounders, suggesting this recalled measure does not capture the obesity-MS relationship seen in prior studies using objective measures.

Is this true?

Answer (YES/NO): NO